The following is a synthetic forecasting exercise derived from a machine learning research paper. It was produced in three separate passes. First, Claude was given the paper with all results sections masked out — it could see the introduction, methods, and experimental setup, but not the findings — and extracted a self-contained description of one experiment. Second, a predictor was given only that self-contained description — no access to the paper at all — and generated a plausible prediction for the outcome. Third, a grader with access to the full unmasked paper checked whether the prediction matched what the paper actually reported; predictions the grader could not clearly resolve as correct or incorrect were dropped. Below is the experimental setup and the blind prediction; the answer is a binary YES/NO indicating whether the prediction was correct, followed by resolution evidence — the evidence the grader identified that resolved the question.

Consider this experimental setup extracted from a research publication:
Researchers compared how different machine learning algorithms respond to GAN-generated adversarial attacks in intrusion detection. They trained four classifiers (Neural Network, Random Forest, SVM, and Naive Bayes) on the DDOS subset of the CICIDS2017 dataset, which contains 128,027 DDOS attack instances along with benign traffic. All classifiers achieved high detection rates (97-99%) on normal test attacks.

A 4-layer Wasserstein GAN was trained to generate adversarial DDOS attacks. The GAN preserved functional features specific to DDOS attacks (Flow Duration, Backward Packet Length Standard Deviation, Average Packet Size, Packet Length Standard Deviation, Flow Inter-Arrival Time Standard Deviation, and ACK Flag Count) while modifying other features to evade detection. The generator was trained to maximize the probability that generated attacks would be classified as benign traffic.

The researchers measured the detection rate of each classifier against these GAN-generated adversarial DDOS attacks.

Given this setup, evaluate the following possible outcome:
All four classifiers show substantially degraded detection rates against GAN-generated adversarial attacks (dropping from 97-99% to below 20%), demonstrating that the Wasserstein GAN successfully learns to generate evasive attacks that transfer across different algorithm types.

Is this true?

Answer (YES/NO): NO